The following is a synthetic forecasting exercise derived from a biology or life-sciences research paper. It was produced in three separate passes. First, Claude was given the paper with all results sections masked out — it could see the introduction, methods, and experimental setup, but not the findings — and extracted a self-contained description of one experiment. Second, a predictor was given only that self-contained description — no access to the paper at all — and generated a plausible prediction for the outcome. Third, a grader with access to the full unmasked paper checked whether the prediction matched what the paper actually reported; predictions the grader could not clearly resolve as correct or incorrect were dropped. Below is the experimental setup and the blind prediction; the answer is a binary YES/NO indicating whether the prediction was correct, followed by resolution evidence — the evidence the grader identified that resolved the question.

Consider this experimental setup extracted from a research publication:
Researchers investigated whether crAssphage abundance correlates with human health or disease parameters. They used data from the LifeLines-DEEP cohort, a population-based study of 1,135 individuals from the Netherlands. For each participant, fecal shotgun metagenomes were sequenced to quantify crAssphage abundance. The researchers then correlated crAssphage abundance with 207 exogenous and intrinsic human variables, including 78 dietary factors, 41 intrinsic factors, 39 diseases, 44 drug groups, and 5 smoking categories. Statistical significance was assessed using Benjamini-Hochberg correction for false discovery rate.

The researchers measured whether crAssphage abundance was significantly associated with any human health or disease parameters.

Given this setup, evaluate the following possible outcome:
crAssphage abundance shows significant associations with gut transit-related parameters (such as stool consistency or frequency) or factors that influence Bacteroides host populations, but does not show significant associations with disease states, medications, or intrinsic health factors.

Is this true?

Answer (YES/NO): NO